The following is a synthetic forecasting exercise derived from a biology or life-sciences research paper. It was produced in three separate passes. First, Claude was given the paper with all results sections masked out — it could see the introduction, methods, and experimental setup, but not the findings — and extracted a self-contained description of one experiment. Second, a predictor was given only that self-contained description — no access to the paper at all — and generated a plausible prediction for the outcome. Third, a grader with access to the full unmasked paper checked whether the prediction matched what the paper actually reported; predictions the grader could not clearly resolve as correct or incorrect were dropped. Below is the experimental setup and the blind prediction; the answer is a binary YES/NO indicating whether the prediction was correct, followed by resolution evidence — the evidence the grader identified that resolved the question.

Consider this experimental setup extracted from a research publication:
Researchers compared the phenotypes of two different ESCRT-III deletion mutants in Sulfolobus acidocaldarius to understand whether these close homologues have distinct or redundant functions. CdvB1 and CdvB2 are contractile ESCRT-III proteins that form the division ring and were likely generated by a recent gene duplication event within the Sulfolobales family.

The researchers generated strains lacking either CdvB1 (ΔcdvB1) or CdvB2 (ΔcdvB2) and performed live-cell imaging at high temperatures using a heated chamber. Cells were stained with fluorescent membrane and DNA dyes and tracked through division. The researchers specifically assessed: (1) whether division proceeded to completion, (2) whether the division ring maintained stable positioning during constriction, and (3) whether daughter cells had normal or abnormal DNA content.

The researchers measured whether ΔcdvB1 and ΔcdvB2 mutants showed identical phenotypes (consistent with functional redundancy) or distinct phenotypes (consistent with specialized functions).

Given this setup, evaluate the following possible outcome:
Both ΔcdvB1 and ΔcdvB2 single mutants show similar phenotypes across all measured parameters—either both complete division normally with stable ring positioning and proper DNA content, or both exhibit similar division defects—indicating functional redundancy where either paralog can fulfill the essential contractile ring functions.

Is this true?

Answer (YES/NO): NO